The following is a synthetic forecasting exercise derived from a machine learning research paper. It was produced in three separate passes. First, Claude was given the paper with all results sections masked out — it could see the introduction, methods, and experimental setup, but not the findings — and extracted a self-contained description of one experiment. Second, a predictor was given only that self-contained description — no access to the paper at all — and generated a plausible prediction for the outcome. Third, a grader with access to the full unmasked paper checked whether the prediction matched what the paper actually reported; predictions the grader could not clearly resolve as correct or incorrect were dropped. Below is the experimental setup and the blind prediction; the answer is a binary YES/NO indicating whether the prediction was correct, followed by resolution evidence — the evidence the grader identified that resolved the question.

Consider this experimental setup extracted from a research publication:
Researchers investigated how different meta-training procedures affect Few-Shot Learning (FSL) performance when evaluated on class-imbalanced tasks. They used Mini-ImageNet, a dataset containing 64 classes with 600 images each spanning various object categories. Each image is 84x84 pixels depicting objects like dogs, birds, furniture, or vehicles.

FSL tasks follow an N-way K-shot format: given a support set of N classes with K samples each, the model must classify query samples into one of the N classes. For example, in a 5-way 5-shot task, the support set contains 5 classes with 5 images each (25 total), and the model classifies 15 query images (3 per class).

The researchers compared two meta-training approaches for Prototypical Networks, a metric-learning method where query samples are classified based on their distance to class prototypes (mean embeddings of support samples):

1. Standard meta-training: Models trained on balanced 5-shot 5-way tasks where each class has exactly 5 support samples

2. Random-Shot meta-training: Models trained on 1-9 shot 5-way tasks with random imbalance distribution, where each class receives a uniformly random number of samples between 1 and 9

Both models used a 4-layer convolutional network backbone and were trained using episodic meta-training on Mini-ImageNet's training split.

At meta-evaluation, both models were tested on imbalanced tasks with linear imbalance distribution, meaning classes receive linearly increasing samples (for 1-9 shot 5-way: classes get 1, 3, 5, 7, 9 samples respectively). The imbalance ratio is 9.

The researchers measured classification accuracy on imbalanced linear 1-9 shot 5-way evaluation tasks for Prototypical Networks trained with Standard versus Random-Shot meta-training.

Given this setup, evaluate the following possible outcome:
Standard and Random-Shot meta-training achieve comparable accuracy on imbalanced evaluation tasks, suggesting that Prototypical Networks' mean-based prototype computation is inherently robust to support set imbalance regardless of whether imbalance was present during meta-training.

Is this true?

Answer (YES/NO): NO